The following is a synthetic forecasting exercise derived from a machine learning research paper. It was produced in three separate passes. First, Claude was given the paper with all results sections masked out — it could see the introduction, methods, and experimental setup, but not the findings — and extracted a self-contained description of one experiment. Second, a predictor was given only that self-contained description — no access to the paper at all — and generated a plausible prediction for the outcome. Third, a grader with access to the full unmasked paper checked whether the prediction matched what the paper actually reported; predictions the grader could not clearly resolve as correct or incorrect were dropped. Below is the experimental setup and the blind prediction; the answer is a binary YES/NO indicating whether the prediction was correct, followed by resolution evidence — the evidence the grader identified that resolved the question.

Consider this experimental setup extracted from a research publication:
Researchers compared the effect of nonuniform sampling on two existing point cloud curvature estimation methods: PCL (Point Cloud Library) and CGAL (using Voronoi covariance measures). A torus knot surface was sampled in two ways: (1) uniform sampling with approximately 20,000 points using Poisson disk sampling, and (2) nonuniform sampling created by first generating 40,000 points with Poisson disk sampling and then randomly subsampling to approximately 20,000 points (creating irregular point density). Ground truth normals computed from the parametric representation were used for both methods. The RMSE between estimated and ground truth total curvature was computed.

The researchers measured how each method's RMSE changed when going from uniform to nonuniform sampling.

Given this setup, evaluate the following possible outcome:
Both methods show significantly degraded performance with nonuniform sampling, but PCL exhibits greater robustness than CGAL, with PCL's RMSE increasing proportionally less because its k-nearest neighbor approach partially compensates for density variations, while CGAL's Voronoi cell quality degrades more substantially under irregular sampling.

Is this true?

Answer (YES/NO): NO